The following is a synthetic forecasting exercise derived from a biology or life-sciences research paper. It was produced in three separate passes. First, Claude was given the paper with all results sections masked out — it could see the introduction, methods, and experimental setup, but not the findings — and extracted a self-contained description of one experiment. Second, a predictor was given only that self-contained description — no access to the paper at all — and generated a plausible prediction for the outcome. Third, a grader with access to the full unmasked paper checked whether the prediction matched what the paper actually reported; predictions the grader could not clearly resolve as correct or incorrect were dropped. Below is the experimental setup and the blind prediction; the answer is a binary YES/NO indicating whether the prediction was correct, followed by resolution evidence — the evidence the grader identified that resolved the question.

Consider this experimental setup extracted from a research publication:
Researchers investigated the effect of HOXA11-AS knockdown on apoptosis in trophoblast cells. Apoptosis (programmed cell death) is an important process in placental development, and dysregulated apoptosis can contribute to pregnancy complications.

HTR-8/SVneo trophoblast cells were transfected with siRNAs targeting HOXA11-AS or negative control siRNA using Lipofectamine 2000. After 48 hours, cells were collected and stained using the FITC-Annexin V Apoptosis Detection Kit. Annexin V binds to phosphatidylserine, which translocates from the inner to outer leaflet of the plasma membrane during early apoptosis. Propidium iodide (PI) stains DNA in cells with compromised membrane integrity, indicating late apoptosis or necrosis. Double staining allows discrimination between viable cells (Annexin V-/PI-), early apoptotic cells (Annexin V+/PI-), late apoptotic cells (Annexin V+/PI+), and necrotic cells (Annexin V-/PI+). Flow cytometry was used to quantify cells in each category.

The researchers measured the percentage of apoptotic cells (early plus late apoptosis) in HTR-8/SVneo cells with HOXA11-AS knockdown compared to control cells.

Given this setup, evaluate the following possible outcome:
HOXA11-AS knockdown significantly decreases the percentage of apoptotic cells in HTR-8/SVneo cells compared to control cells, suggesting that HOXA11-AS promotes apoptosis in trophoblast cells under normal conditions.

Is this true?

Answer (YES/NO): NO